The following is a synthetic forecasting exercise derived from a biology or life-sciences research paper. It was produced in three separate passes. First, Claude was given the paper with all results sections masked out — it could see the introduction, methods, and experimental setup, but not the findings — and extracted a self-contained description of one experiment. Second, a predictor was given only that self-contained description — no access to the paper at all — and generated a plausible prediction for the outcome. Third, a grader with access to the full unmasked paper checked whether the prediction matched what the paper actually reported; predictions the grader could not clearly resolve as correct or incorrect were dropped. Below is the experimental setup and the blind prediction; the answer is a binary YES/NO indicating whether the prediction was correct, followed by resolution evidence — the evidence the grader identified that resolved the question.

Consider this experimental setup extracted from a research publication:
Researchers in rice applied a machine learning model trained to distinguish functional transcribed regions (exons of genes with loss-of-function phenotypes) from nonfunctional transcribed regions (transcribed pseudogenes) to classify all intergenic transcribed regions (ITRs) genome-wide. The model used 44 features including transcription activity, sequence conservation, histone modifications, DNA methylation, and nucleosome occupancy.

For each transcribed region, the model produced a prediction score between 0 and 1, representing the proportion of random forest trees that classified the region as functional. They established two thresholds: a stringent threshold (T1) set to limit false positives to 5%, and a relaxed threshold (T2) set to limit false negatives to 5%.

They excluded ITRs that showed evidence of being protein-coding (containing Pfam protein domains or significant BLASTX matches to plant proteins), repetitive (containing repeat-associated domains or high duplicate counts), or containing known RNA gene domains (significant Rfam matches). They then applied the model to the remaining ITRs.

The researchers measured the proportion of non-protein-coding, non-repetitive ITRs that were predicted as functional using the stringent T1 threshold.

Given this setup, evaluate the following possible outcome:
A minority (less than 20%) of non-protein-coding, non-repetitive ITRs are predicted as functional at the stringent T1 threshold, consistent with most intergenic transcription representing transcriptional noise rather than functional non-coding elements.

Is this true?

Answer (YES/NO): YES